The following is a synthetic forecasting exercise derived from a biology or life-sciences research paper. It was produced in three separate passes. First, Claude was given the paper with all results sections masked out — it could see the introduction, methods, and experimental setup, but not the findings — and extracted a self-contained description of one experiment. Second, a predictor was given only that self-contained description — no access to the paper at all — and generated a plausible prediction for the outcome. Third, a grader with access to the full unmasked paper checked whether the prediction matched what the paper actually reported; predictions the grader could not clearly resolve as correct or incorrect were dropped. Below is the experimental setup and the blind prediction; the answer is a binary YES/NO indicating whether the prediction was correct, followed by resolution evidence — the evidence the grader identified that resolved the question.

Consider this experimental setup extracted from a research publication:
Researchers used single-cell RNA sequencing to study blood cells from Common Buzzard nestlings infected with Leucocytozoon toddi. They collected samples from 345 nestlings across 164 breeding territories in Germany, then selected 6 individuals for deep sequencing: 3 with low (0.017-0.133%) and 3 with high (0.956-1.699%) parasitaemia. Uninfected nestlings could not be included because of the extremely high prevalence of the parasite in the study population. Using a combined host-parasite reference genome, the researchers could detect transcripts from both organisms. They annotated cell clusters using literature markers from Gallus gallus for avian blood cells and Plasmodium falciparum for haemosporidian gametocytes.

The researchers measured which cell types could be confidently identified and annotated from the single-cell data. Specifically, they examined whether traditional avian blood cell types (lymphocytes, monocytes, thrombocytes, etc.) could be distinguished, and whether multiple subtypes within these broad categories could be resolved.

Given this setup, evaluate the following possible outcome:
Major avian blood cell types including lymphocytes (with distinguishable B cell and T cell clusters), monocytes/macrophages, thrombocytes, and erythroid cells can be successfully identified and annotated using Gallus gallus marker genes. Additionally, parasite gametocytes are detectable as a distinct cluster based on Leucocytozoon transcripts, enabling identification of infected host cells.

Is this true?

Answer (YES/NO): YES